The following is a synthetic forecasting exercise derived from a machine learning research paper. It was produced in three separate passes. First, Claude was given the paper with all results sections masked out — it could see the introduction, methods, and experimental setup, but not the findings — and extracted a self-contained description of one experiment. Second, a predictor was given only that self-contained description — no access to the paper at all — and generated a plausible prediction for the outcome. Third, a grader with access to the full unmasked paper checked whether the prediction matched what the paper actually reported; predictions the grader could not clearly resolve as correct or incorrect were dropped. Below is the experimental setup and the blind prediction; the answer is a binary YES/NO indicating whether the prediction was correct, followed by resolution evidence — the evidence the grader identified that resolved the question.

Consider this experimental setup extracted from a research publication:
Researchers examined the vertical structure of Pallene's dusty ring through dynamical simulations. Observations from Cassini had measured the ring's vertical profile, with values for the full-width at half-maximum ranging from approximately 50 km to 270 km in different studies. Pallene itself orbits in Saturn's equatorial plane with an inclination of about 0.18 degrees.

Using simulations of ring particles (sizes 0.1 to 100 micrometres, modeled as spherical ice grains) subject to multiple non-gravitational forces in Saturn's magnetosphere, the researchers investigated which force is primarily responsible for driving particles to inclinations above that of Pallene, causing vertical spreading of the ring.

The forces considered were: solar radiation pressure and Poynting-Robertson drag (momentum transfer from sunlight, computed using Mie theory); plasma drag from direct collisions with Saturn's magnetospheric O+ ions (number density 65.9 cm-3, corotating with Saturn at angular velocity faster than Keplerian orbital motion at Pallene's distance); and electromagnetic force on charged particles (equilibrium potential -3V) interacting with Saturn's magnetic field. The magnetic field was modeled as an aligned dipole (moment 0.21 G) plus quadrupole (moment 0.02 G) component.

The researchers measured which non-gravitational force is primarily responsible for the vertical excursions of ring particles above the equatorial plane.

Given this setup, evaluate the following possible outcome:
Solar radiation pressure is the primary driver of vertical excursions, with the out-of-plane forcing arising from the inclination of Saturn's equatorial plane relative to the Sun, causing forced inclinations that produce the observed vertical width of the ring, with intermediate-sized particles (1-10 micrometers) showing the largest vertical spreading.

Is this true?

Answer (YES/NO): NO